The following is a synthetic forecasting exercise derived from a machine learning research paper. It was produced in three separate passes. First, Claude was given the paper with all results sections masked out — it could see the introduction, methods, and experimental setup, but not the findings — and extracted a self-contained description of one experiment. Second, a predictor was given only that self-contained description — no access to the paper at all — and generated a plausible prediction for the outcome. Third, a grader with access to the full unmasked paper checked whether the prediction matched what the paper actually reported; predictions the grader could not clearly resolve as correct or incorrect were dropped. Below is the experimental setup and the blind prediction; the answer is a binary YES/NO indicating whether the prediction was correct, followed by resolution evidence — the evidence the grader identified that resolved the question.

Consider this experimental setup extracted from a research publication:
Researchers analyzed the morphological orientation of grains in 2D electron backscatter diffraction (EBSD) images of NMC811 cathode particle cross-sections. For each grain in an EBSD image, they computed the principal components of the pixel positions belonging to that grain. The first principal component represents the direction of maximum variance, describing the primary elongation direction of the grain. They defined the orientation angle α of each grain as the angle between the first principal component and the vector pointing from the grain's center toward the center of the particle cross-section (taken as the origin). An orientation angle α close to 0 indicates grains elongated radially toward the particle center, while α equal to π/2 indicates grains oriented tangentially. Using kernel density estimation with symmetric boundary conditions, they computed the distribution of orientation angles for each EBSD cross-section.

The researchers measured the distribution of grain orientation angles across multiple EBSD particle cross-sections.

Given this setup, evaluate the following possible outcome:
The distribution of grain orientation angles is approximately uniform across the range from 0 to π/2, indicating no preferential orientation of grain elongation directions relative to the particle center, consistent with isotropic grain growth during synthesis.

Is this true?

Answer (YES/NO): NO